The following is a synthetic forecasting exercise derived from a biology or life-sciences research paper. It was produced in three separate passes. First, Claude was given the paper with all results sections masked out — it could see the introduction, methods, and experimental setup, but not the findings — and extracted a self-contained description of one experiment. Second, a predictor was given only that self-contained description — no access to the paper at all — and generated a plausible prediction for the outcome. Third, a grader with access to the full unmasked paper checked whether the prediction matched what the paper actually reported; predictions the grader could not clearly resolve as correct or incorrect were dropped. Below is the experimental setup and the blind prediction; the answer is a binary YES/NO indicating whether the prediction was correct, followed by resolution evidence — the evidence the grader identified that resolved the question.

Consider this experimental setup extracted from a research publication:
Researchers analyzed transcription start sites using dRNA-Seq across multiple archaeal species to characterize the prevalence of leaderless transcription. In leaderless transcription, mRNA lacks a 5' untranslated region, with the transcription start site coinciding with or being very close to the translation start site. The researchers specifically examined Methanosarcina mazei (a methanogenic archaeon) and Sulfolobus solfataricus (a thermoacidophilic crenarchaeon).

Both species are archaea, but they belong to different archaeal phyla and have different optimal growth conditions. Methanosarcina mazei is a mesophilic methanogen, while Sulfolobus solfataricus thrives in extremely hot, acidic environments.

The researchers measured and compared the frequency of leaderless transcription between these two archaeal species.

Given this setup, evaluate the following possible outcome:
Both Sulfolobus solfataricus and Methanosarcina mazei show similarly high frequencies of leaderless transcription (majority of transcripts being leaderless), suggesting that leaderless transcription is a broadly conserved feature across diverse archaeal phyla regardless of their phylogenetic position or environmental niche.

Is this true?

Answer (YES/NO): NO